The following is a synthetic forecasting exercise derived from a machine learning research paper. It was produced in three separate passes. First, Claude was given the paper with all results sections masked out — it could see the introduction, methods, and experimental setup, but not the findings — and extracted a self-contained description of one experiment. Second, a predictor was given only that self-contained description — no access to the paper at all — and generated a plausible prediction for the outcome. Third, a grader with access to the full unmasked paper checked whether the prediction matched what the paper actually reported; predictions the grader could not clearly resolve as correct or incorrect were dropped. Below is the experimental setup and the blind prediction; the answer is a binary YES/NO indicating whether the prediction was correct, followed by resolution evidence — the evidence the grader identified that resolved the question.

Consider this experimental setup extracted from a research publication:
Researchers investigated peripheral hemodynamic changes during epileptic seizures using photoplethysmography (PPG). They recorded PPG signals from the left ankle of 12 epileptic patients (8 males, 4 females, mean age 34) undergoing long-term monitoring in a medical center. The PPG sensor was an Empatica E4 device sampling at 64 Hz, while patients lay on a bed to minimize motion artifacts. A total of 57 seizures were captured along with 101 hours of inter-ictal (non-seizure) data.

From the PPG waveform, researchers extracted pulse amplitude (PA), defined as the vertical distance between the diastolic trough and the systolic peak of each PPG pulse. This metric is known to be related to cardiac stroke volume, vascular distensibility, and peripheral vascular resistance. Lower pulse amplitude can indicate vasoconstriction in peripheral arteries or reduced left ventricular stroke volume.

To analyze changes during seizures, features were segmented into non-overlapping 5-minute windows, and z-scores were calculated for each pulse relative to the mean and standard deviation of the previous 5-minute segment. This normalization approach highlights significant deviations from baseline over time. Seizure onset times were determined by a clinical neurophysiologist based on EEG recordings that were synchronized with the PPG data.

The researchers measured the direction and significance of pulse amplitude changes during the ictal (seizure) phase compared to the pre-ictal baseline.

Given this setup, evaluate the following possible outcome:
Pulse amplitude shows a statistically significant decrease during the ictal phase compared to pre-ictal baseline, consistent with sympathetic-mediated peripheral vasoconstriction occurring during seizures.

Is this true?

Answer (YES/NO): YES